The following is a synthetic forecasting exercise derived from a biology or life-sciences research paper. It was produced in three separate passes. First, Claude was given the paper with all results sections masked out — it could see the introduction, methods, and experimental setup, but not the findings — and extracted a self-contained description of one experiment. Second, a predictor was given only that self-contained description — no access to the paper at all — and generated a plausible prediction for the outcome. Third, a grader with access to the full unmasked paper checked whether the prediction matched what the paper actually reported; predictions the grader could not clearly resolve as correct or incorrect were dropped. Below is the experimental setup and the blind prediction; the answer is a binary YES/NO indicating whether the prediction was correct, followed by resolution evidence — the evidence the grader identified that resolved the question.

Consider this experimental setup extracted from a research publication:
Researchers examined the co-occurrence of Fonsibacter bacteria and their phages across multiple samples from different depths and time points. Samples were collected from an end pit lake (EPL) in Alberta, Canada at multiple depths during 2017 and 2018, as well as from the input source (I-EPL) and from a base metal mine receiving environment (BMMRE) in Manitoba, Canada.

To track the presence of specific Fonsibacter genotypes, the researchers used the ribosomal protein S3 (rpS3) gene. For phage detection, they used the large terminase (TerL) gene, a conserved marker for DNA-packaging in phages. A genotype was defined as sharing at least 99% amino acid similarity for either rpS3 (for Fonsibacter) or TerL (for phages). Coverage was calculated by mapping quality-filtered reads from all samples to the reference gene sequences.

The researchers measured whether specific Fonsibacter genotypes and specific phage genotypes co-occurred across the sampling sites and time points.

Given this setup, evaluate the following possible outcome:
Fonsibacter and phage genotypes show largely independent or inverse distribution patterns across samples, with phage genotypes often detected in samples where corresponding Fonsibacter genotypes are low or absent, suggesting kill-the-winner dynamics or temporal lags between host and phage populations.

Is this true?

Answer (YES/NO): NO